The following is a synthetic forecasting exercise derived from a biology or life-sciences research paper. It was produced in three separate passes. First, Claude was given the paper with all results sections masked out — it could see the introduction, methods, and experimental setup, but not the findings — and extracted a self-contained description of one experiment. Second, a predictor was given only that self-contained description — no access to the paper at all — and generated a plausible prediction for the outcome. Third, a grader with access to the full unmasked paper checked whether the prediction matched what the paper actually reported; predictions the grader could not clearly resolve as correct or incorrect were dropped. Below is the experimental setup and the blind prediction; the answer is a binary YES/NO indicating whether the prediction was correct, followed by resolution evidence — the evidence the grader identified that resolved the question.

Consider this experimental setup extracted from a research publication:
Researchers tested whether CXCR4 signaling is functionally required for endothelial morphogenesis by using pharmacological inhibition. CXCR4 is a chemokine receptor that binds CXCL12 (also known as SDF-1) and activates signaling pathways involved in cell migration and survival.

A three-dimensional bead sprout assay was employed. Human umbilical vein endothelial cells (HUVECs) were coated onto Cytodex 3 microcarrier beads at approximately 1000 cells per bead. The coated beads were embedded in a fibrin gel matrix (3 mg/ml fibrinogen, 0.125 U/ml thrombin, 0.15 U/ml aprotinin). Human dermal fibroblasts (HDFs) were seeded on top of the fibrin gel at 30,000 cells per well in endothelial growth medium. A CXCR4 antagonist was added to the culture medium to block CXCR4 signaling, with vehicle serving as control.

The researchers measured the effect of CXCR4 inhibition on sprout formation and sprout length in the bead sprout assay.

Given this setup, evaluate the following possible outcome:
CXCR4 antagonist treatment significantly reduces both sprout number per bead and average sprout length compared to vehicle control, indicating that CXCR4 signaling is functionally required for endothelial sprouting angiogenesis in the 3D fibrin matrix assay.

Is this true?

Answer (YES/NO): YES